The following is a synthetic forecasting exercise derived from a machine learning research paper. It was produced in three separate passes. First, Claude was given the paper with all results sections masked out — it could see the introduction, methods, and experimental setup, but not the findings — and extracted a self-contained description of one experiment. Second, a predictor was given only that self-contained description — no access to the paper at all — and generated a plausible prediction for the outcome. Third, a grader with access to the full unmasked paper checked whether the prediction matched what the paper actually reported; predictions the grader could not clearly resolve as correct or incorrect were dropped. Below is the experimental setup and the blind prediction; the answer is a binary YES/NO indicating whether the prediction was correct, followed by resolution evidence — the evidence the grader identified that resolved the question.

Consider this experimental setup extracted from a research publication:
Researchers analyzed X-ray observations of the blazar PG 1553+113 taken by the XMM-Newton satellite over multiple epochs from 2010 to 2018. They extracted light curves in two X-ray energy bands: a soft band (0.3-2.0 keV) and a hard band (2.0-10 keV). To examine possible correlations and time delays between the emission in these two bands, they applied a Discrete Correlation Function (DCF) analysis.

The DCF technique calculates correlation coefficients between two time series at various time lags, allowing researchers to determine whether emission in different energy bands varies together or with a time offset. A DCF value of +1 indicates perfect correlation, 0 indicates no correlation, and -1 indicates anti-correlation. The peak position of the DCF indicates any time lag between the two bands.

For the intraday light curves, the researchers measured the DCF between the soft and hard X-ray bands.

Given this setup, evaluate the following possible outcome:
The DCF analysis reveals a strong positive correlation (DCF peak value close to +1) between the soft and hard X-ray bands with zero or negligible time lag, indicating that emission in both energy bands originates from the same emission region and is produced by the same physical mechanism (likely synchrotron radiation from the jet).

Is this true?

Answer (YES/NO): NO